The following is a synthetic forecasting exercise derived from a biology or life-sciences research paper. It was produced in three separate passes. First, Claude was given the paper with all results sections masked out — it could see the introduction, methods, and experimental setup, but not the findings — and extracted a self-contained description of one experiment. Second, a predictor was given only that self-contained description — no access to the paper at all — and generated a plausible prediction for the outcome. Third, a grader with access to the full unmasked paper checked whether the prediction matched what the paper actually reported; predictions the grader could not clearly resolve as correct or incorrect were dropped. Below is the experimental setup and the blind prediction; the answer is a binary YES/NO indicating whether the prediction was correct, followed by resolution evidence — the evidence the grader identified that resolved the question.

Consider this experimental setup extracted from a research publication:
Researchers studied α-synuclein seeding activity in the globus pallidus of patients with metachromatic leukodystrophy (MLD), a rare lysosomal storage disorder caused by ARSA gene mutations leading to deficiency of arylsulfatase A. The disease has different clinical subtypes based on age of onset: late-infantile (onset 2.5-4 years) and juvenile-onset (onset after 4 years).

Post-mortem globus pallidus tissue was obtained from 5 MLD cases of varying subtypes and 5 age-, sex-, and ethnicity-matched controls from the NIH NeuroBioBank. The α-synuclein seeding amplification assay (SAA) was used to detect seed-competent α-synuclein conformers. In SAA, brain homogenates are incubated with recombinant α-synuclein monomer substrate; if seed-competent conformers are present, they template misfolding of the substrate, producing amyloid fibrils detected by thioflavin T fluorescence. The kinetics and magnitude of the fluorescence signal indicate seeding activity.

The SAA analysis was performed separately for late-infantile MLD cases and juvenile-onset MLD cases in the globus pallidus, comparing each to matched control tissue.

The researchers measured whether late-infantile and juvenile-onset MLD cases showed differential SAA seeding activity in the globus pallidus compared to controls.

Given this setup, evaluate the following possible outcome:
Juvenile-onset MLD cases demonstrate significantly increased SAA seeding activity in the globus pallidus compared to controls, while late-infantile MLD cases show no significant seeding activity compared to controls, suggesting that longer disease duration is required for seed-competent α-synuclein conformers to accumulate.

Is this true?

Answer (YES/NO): YES